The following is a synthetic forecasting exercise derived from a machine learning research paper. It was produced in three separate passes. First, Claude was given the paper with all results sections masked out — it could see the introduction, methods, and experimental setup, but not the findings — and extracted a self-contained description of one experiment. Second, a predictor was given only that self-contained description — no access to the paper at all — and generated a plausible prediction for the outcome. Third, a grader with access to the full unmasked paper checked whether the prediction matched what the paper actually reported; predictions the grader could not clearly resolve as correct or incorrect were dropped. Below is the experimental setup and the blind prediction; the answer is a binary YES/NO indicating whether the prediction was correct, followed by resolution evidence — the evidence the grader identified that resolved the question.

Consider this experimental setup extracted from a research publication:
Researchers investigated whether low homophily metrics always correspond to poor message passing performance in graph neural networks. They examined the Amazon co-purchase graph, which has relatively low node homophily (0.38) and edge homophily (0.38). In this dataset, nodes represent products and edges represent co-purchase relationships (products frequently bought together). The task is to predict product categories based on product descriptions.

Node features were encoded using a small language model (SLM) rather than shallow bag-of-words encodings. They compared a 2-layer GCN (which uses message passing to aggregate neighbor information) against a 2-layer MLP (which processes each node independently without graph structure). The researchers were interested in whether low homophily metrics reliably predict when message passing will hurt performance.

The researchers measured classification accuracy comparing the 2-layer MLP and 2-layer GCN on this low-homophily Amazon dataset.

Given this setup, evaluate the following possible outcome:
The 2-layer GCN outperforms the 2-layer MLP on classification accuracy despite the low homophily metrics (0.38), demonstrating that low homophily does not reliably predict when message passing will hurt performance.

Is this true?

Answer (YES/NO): YES